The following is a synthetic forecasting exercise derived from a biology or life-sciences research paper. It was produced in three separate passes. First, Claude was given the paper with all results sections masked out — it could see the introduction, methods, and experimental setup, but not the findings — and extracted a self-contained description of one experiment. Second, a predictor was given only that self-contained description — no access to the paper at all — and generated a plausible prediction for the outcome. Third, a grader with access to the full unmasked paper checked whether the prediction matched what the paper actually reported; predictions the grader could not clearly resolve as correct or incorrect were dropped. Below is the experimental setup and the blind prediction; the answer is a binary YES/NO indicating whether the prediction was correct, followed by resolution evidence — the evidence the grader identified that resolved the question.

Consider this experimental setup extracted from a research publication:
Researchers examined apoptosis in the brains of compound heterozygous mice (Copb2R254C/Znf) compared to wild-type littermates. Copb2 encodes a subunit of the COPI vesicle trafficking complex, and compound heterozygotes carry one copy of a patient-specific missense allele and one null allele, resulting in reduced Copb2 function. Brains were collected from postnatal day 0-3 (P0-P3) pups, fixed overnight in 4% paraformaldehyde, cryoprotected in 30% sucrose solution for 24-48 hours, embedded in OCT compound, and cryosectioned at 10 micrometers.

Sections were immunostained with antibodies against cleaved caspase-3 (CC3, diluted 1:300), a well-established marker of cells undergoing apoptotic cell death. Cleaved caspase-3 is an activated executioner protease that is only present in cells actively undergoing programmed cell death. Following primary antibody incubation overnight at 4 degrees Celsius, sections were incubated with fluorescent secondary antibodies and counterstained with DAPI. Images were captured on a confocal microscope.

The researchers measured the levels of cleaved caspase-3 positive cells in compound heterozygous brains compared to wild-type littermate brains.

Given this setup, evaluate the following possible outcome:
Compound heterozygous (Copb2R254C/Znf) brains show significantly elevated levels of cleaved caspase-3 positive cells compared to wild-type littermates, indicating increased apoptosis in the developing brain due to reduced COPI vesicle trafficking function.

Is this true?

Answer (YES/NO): YES